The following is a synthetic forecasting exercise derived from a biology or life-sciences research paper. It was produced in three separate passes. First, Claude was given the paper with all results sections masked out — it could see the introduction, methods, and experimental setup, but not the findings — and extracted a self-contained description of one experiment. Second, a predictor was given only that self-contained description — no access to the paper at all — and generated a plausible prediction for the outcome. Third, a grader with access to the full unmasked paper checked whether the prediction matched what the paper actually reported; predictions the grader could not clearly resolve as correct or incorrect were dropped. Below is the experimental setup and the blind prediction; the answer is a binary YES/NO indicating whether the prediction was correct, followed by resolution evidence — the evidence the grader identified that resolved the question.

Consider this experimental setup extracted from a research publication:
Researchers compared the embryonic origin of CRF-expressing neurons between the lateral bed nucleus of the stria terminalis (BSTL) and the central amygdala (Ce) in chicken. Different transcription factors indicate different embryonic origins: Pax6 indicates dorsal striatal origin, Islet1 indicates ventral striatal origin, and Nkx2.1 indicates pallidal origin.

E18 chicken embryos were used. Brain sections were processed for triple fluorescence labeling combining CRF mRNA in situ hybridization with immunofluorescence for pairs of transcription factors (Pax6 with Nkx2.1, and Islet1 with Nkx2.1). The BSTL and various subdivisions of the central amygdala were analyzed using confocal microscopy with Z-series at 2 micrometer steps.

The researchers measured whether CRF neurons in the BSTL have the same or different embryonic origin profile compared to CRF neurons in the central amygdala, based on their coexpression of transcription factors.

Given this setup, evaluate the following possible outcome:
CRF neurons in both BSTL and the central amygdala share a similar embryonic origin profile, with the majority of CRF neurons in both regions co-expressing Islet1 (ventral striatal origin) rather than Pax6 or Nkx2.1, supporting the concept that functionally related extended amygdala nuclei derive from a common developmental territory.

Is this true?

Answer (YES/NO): NO